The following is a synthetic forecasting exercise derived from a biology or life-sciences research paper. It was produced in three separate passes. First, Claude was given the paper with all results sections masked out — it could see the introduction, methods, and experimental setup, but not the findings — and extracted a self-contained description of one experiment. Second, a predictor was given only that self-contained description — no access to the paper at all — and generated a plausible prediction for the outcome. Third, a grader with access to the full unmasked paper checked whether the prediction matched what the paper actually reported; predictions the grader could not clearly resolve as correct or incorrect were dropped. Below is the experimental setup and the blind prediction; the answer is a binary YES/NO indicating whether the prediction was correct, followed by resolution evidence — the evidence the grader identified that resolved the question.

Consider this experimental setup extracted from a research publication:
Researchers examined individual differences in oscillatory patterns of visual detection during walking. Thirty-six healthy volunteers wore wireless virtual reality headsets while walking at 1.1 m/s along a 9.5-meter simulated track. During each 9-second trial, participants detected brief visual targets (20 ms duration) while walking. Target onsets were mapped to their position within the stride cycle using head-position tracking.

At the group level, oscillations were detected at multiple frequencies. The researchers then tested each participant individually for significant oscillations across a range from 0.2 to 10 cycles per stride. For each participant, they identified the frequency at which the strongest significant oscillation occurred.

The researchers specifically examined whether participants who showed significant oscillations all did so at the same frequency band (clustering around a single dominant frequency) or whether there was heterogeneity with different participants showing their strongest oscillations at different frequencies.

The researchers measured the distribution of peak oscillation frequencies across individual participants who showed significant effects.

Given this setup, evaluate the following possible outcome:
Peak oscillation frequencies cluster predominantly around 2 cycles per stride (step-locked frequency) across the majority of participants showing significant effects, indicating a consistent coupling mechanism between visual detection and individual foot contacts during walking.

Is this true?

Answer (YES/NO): NO